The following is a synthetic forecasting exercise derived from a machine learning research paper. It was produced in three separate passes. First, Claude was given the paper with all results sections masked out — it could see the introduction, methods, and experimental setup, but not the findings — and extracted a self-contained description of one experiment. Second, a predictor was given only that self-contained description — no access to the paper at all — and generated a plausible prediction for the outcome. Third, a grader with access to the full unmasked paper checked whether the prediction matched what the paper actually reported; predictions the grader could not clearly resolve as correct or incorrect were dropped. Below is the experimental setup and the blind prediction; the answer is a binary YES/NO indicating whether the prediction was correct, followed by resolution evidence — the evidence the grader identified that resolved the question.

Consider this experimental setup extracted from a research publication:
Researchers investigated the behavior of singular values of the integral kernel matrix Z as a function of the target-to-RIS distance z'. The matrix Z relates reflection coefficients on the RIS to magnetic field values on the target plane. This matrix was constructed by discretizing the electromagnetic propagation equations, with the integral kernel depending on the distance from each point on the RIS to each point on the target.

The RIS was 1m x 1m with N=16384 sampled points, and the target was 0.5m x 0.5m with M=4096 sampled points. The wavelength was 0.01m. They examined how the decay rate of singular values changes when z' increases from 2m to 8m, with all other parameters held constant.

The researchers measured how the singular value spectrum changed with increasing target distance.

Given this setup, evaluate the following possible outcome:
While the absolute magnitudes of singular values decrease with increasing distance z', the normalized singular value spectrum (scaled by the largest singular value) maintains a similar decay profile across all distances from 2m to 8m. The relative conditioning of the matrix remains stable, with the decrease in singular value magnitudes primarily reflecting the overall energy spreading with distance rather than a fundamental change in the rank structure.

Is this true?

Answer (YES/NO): NO